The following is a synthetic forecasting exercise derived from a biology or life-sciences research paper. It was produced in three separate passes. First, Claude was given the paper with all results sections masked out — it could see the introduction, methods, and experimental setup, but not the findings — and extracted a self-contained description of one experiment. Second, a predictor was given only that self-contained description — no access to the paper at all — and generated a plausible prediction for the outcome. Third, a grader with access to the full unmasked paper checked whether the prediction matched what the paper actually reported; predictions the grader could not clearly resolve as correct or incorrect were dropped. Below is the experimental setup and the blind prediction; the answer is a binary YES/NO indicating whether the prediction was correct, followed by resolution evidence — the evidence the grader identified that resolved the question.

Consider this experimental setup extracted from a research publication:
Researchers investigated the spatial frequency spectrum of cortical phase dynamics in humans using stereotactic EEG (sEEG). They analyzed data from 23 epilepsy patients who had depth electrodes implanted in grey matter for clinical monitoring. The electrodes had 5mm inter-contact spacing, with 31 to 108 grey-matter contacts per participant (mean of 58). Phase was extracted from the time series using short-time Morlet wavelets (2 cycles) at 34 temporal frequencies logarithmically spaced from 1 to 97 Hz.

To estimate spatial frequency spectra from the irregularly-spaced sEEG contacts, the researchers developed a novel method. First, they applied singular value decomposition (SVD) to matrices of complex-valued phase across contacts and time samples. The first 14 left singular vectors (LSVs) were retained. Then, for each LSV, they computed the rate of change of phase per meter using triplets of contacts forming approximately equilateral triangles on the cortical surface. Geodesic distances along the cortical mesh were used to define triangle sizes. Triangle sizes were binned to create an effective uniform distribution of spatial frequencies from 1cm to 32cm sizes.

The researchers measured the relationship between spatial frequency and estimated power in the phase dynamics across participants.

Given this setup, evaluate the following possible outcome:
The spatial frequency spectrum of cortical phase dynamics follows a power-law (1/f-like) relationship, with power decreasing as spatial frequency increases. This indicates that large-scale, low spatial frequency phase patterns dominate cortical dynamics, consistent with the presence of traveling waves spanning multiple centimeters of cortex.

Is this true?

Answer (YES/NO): YES